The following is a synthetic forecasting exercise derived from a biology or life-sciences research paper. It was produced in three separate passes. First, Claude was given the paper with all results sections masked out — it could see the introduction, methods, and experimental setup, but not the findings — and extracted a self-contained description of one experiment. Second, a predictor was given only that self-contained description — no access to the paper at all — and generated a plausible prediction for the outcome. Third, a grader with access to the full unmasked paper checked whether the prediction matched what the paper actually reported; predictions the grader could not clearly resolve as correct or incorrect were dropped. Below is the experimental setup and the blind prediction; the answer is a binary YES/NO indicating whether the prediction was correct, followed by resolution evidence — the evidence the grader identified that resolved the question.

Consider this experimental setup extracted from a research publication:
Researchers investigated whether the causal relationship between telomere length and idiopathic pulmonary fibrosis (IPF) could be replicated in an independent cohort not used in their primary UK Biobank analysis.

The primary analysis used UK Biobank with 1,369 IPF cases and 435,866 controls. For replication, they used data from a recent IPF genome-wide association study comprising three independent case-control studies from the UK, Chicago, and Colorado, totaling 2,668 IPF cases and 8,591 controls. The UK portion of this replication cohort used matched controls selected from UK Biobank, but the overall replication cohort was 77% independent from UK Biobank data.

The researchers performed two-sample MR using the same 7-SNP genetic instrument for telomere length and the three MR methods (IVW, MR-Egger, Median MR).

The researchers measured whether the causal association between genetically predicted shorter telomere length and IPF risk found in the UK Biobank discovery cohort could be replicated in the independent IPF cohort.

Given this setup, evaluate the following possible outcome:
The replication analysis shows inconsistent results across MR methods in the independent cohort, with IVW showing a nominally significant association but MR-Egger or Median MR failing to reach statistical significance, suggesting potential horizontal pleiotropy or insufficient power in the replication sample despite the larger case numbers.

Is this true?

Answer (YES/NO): NO